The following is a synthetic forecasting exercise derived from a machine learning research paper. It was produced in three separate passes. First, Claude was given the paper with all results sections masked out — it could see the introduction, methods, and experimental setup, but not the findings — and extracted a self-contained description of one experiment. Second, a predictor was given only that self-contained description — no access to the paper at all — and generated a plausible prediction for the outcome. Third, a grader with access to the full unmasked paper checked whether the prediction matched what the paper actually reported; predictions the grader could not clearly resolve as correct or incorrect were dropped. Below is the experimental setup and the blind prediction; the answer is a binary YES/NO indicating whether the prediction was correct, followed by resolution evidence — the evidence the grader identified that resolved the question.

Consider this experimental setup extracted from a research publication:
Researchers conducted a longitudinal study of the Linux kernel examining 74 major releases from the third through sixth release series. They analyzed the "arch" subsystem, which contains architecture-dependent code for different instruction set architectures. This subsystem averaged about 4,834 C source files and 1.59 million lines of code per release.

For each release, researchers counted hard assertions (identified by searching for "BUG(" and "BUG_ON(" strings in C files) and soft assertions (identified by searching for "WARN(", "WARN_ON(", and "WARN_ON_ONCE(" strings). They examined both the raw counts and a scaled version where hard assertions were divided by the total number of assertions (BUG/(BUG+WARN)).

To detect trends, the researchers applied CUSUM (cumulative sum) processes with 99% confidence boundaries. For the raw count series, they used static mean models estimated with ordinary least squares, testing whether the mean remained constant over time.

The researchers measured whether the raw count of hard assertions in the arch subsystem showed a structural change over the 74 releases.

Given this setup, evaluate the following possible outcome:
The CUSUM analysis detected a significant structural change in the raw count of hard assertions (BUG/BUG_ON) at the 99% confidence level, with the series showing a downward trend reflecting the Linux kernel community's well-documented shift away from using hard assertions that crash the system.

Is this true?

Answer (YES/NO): NO